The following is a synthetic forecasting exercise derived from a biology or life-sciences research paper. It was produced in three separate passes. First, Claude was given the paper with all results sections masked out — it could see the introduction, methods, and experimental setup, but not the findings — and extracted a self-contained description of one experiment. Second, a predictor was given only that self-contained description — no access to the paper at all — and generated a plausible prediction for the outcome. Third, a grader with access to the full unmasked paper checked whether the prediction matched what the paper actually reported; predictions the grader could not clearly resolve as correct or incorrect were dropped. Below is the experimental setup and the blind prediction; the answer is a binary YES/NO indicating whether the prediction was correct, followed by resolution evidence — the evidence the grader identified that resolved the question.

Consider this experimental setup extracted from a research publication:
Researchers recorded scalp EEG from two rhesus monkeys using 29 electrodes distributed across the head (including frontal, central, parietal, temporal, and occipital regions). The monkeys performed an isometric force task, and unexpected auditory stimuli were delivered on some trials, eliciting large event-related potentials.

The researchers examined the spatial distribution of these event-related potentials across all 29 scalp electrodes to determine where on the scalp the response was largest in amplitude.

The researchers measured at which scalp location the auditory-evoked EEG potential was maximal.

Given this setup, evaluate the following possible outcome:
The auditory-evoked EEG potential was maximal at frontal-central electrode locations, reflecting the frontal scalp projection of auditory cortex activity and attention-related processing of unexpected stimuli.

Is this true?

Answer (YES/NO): NO